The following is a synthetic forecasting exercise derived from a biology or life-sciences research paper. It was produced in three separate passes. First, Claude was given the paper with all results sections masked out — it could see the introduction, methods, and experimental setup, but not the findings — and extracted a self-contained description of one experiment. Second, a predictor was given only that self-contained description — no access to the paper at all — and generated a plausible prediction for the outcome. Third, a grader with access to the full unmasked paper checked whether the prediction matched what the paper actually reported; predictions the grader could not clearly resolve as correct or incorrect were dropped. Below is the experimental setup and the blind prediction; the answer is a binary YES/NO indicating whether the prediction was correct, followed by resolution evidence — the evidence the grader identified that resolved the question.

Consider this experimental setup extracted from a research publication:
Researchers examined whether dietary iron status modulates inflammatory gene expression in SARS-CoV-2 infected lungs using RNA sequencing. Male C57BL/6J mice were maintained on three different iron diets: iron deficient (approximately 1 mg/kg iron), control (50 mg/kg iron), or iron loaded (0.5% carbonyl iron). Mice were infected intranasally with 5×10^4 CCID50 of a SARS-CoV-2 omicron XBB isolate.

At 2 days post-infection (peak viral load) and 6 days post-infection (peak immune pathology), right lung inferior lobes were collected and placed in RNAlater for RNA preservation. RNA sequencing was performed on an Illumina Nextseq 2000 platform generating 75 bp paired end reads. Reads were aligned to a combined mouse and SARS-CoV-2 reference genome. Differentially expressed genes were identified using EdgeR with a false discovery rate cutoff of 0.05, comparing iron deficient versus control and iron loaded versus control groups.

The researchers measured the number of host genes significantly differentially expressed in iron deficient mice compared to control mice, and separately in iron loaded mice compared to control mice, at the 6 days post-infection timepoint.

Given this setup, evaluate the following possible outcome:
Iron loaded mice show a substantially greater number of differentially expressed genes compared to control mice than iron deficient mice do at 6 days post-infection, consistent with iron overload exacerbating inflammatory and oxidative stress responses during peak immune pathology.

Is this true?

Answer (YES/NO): NO